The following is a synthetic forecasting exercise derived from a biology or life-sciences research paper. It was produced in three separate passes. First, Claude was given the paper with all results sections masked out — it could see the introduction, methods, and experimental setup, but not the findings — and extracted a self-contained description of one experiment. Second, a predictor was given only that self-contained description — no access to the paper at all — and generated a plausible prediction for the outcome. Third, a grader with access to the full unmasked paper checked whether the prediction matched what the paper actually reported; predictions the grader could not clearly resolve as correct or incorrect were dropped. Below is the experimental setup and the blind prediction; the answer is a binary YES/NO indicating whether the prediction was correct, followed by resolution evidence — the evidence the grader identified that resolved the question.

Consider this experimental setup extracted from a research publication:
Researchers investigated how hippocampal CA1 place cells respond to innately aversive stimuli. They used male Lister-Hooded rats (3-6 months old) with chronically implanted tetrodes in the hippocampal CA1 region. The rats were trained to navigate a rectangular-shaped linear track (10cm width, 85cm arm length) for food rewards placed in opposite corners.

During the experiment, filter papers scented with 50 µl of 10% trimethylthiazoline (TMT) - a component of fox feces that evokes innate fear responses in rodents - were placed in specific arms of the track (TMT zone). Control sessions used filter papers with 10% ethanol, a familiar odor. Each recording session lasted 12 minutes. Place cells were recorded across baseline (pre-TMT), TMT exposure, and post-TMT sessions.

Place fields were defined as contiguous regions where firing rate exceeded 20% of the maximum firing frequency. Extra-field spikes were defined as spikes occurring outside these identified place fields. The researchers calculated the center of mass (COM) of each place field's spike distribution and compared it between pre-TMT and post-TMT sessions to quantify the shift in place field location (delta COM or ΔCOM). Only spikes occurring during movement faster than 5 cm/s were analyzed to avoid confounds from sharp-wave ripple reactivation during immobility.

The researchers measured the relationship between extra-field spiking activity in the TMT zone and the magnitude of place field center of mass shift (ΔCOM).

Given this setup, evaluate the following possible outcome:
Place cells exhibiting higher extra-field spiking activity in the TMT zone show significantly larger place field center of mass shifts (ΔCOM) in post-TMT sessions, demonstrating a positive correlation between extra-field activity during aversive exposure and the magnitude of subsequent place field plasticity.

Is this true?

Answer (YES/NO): YES